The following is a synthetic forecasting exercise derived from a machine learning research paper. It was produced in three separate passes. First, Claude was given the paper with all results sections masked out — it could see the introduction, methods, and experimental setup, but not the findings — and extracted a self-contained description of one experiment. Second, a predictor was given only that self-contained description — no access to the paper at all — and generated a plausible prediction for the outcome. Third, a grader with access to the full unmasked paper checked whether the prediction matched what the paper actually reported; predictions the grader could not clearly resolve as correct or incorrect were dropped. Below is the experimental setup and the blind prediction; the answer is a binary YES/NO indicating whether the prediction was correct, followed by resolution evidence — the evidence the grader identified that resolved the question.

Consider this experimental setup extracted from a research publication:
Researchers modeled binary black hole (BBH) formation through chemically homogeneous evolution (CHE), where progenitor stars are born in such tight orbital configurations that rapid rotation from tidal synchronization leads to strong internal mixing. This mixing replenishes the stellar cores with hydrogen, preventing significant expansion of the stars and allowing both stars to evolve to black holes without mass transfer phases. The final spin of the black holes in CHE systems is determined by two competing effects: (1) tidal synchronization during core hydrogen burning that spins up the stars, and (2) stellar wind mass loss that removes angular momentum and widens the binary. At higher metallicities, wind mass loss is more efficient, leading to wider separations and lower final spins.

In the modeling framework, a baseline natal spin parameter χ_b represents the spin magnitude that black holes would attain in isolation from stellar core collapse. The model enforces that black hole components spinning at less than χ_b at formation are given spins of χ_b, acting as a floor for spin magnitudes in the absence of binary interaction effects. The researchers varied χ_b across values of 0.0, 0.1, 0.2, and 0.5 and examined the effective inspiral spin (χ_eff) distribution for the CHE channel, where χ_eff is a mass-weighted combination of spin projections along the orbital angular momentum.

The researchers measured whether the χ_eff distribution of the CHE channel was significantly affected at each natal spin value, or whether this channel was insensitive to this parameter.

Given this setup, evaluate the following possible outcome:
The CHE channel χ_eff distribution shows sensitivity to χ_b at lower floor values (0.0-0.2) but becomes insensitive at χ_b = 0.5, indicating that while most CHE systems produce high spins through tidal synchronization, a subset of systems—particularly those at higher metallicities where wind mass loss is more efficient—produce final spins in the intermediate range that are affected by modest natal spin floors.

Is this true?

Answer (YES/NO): NO